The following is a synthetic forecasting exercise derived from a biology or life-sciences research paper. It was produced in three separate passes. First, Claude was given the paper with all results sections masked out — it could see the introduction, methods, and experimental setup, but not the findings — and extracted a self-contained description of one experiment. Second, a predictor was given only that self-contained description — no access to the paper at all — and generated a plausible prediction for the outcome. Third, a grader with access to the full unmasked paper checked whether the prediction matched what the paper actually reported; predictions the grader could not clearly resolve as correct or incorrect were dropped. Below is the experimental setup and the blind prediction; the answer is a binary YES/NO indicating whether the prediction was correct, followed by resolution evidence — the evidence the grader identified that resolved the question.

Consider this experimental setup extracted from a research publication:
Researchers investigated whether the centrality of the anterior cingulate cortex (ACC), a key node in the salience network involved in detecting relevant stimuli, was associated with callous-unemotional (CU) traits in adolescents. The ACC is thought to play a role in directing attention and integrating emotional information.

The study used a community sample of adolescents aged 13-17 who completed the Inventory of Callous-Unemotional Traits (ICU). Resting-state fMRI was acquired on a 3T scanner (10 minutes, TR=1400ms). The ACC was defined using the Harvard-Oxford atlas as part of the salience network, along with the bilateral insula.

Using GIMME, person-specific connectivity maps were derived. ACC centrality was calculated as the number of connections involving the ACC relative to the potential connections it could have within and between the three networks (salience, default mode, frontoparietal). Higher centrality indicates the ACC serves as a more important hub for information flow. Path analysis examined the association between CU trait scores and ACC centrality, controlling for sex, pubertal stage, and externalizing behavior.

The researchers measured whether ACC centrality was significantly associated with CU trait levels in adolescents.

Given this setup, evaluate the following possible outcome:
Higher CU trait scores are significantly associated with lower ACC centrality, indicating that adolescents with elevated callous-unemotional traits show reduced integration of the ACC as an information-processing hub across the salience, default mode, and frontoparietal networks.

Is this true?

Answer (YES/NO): NO